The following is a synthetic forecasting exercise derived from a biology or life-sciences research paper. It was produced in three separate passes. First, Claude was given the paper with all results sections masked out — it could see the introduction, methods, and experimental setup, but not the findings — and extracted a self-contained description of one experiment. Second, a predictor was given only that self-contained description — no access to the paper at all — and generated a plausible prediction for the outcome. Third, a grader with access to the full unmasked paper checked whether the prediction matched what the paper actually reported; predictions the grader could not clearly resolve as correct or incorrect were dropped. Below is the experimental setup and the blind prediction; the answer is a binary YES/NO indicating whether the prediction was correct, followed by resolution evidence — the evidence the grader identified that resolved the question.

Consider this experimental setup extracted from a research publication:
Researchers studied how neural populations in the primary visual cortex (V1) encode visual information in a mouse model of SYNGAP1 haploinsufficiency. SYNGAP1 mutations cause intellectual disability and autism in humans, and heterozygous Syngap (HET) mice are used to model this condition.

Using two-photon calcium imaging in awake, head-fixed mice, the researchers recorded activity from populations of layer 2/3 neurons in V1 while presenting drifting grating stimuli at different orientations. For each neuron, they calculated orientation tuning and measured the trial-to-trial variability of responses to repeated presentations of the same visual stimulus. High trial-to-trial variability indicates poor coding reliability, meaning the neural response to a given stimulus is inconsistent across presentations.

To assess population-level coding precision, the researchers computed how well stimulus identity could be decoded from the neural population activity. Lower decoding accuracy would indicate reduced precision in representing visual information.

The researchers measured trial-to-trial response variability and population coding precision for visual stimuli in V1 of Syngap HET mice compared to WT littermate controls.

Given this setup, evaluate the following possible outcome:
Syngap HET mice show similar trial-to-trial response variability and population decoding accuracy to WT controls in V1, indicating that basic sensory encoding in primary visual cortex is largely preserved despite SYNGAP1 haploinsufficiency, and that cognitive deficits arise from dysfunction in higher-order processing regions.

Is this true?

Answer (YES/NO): NO